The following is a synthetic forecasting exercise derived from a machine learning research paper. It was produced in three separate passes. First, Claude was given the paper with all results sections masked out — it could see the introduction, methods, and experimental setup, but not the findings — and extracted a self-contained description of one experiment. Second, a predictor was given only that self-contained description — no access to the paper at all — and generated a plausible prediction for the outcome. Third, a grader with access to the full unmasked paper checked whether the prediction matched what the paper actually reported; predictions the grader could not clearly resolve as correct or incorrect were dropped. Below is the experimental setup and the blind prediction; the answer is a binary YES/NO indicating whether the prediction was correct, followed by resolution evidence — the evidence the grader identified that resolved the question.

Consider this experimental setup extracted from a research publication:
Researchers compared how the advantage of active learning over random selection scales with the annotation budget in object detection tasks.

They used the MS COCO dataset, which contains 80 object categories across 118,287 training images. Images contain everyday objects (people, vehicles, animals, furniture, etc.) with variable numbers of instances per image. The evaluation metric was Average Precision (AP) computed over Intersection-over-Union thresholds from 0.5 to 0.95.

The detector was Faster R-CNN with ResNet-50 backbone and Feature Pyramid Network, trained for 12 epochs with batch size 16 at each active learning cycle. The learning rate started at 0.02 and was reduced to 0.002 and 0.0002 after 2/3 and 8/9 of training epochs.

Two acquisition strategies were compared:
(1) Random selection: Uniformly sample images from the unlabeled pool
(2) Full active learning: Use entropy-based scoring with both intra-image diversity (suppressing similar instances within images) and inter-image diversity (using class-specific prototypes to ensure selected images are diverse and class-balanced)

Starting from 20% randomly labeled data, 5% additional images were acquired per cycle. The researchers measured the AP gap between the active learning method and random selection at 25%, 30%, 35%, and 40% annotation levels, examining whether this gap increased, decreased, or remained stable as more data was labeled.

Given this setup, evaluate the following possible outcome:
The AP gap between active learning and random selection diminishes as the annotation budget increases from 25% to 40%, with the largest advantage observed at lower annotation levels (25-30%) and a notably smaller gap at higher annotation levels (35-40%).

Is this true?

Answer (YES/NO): NO